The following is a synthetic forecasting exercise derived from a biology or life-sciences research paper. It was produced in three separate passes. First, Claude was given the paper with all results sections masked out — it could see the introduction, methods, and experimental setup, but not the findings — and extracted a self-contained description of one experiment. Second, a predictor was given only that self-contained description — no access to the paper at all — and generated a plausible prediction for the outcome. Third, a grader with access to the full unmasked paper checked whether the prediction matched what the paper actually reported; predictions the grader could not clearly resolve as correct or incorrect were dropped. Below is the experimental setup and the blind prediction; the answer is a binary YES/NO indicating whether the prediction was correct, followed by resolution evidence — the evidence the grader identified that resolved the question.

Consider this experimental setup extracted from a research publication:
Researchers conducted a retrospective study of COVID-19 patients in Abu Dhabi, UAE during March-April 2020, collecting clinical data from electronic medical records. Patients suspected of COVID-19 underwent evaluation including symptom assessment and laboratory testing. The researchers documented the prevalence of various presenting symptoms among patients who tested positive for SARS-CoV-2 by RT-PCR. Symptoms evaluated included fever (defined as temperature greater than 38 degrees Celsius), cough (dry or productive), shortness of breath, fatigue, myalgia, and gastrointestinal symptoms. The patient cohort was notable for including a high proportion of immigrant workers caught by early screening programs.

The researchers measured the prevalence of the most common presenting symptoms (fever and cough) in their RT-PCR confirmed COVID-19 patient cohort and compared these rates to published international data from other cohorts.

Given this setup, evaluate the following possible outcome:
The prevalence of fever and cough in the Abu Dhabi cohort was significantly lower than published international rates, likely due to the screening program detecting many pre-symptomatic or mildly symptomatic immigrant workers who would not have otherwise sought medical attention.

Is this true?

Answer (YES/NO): NO